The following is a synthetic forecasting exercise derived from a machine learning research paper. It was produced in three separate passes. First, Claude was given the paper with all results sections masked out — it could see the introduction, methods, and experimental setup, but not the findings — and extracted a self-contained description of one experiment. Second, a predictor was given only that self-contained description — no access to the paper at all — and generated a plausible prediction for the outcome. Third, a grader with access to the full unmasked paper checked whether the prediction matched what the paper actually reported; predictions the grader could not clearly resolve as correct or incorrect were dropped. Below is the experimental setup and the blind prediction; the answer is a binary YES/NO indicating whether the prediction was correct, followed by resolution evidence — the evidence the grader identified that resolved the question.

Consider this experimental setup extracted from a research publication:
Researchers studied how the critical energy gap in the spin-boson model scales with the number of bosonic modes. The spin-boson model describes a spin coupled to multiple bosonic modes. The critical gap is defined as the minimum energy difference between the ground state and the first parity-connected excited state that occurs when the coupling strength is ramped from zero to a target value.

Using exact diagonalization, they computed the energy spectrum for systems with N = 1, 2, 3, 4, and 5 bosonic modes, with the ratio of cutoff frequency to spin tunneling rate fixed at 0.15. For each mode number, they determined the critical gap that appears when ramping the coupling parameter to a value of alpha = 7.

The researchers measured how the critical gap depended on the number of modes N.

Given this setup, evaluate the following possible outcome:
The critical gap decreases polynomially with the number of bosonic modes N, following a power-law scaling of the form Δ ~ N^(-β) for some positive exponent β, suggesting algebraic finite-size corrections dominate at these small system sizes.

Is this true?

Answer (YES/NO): YES